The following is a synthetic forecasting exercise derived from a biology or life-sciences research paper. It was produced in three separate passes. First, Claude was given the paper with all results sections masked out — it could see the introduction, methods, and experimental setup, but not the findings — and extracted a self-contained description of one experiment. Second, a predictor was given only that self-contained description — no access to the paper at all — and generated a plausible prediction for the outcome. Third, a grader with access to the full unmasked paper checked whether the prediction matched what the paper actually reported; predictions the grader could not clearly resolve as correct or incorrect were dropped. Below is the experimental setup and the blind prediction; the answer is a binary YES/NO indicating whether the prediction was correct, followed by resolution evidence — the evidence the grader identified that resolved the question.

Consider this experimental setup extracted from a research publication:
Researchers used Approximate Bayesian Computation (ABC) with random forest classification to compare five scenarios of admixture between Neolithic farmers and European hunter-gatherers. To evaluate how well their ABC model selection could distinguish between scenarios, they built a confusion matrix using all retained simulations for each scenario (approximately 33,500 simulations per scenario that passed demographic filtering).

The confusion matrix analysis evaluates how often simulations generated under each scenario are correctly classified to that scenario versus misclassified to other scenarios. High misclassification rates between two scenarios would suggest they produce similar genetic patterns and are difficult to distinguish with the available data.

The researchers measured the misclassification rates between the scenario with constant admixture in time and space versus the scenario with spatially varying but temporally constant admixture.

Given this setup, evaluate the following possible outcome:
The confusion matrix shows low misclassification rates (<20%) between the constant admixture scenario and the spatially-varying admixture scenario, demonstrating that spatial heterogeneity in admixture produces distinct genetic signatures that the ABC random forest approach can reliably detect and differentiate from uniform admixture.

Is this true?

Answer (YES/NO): NO